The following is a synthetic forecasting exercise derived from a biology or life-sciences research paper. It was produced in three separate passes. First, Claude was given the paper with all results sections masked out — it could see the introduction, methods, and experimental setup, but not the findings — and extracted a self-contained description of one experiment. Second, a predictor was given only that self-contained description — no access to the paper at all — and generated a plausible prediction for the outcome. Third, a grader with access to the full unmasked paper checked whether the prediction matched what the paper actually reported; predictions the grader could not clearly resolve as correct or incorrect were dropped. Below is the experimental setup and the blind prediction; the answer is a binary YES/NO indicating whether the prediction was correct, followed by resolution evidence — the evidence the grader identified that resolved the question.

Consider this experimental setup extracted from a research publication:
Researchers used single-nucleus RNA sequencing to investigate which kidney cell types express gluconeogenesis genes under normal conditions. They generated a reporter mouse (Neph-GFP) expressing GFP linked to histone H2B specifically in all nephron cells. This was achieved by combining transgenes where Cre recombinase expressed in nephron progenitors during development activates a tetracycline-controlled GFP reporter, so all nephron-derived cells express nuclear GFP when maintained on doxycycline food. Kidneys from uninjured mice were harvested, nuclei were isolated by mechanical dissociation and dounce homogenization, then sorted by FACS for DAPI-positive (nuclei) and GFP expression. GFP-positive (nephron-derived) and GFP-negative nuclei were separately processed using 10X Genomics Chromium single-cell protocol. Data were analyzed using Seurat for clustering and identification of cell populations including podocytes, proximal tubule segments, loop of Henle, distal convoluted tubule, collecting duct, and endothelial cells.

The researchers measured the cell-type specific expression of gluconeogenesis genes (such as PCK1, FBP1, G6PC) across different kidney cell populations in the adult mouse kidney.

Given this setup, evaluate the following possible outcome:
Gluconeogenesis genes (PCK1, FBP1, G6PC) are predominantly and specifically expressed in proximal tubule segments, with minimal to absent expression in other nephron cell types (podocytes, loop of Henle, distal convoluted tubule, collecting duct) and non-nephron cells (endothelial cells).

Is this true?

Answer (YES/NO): YES